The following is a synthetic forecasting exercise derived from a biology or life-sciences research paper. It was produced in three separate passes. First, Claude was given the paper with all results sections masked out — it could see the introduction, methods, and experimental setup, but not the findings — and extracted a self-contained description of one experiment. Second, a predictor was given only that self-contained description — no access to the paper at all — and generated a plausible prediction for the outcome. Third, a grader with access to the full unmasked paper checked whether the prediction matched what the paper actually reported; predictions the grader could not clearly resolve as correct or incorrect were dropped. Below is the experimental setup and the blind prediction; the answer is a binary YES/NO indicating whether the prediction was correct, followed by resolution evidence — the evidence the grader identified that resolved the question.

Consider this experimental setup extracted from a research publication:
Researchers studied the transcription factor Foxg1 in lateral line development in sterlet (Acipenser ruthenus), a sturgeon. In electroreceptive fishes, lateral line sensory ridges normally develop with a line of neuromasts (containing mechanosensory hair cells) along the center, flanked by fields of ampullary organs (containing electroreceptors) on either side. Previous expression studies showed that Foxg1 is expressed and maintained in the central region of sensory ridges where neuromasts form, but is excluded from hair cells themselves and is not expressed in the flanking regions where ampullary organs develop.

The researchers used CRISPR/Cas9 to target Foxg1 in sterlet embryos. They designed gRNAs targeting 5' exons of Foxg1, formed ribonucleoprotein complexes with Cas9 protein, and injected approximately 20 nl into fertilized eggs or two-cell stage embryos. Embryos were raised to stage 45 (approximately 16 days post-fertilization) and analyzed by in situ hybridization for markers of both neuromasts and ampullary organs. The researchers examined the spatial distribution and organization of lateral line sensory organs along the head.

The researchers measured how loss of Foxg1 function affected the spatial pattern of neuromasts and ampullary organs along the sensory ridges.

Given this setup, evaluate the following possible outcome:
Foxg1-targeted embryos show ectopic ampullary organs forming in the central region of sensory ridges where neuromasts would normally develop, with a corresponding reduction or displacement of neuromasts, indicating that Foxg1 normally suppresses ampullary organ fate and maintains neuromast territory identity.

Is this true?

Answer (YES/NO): YES